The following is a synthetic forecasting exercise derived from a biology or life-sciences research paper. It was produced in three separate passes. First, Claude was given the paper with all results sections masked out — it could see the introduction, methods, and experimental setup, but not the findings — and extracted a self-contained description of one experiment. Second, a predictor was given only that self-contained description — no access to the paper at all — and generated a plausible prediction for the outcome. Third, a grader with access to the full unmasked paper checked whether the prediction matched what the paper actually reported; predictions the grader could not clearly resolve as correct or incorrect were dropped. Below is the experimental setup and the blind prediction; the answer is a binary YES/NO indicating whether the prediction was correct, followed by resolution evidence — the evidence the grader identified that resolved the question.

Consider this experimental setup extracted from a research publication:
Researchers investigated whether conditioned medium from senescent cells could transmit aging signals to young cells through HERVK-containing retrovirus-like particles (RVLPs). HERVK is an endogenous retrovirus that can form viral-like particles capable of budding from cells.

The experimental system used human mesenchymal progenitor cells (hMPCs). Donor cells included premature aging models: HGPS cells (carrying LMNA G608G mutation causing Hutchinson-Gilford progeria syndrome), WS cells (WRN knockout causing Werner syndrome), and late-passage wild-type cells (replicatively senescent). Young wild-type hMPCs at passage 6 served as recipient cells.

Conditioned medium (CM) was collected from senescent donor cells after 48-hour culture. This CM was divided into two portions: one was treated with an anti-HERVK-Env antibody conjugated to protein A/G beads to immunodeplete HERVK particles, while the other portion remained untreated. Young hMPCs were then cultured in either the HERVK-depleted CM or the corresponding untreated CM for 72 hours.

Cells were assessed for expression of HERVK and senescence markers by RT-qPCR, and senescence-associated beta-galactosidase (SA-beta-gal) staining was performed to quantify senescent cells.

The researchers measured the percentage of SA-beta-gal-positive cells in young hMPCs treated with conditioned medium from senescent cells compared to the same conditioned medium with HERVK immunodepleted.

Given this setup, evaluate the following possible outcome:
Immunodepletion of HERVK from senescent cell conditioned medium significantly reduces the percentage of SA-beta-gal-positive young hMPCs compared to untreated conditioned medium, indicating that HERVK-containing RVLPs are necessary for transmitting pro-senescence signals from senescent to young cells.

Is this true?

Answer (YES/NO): YES